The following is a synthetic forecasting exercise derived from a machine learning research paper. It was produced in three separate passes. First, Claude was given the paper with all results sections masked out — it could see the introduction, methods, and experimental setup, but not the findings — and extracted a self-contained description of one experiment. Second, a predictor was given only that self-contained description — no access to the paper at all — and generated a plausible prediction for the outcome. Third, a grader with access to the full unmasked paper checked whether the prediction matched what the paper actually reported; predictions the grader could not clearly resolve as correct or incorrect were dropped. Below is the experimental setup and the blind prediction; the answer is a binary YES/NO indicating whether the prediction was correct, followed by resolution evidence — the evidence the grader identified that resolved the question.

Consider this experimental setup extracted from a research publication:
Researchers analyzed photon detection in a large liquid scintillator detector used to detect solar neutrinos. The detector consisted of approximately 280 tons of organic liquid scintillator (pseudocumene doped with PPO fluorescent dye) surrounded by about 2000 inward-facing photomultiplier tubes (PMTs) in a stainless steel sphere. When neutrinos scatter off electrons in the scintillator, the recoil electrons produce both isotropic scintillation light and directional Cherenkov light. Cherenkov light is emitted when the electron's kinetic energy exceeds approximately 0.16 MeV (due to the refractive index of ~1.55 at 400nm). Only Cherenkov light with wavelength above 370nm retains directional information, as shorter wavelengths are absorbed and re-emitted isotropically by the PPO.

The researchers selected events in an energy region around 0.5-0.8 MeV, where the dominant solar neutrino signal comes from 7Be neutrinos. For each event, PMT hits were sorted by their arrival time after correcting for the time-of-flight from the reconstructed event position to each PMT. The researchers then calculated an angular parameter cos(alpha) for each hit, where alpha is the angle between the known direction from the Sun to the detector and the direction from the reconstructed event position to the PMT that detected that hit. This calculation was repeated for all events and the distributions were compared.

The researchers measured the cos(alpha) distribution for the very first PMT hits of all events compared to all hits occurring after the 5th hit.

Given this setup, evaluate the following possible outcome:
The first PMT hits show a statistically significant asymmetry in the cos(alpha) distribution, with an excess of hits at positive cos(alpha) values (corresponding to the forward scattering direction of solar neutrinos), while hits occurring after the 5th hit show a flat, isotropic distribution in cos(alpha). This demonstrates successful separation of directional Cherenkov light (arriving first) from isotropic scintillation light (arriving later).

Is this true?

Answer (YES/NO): YES